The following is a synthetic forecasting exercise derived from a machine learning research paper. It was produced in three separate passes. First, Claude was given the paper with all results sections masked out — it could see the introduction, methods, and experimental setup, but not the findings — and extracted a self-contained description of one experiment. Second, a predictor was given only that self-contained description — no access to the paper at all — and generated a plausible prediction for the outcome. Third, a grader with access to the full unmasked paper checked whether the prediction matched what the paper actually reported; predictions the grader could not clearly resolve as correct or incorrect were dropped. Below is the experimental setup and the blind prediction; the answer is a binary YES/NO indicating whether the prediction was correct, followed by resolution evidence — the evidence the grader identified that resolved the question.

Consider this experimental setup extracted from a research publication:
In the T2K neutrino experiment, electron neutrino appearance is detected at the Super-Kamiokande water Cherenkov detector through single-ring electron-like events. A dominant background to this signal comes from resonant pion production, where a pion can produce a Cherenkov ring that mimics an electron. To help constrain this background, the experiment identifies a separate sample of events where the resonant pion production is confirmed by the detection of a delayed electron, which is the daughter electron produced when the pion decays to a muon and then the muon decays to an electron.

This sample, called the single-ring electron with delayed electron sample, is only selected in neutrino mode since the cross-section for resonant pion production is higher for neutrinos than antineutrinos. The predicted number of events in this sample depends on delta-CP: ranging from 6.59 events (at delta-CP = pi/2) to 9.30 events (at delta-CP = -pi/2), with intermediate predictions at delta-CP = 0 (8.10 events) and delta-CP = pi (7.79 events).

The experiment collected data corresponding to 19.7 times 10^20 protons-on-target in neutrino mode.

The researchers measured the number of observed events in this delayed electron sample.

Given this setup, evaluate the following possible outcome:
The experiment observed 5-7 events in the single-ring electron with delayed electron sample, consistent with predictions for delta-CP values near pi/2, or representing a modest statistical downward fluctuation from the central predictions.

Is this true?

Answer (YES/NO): NO